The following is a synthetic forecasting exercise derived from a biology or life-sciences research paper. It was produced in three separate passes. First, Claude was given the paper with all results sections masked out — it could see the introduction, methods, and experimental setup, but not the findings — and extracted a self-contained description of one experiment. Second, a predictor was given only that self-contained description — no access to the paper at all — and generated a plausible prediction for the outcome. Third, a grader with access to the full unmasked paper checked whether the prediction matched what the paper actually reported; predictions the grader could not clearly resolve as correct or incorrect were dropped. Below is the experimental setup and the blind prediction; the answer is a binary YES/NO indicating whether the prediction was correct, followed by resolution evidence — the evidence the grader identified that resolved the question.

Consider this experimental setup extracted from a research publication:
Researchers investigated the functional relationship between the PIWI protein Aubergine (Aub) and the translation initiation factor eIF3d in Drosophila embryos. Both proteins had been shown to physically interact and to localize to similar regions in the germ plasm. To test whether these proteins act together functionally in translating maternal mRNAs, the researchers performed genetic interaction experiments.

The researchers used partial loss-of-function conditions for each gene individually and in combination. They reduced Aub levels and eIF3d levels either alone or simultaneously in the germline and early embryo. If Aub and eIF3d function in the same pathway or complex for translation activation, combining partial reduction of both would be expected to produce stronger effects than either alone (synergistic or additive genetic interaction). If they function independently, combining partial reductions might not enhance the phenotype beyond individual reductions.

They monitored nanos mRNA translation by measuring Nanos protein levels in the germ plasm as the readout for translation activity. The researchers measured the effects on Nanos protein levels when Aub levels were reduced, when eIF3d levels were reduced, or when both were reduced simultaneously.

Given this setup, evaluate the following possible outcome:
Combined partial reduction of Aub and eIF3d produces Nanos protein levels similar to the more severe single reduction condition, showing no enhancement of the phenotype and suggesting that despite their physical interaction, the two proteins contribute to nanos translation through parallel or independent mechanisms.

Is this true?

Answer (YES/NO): NO